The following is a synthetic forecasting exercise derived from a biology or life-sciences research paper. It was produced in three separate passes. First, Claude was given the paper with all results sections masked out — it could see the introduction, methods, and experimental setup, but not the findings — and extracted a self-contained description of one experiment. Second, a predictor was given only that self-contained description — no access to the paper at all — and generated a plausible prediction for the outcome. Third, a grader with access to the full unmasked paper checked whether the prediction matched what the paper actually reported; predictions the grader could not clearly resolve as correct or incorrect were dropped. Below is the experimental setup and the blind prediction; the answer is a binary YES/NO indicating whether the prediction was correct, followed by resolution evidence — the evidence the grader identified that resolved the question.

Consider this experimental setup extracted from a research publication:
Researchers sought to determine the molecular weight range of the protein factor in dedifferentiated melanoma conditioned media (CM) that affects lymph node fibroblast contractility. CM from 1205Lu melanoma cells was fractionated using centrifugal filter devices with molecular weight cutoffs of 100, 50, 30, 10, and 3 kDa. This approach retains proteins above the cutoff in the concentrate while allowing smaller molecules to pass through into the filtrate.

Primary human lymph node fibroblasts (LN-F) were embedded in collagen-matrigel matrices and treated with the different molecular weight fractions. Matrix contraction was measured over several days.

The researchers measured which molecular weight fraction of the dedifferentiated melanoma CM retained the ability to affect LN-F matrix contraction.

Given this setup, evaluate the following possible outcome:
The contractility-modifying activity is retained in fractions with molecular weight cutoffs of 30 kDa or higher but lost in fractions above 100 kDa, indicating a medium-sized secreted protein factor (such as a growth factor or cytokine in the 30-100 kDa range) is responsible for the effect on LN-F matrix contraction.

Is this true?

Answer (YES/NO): YES